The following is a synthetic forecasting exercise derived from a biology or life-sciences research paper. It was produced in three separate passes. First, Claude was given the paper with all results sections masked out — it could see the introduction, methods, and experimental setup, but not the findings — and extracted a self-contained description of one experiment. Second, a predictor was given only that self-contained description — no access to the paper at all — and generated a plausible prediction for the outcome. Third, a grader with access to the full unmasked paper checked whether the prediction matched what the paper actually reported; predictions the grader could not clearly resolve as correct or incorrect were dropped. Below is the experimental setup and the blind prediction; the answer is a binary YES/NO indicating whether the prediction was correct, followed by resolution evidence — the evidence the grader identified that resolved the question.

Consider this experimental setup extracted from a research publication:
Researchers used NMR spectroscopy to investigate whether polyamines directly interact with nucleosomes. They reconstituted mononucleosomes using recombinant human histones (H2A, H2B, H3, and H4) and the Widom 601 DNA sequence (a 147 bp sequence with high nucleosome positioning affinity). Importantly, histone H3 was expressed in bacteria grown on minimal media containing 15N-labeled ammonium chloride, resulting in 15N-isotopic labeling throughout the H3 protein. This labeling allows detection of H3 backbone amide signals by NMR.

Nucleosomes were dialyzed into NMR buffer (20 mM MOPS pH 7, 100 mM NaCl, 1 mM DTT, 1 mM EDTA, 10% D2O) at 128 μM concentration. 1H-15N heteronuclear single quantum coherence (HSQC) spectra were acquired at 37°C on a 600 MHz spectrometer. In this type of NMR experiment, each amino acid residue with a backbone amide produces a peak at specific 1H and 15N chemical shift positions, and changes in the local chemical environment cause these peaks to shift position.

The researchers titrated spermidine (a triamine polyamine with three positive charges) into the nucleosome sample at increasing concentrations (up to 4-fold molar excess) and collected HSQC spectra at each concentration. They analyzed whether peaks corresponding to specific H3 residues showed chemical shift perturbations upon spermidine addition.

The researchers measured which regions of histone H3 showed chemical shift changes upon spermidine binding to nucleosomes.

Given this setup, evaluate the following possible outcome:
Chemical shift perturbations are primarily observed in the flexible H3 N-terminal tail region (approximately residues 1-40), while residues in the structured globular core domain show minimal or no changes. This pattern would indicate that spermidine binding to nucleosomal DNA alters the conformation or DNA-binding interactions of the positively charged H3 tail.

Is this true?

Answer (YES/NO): YES